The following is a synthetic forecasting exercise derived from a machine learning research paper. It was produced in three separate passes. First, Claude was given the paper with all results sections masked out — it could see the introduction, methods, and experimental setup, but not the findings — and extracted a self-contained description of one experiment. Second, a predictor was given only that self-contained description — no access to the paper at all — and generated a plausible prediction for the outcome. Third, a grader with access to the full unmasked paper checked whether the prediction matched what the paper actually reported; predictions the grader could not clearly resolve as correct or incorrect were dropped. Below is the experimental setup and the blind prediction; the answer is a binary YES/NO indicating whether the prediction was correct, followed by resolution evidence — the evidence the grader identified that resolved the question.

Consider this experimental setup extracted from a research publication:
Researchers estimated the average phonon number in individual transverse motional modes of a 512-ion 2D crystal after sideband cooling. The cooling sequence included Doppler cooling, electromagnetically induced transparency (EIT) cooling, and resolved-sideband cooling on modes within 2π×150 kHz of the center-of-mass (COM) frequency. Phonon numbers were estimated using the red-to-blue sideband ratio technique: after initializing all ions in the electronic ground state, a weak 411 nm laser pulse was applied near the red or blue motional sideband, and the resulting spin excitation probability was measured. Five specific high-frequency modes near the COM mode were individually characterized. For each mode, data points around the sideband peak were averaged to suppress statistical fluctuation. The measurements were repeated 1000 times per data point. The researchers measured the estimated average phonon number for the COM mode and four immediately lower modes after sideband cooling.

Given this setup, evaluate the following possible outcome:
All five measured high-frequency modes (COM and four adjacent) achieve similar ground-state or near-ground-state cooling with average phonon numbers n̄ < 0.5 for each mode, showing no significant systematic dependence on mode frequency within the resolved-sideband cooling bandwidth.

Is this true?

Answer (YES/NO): NO